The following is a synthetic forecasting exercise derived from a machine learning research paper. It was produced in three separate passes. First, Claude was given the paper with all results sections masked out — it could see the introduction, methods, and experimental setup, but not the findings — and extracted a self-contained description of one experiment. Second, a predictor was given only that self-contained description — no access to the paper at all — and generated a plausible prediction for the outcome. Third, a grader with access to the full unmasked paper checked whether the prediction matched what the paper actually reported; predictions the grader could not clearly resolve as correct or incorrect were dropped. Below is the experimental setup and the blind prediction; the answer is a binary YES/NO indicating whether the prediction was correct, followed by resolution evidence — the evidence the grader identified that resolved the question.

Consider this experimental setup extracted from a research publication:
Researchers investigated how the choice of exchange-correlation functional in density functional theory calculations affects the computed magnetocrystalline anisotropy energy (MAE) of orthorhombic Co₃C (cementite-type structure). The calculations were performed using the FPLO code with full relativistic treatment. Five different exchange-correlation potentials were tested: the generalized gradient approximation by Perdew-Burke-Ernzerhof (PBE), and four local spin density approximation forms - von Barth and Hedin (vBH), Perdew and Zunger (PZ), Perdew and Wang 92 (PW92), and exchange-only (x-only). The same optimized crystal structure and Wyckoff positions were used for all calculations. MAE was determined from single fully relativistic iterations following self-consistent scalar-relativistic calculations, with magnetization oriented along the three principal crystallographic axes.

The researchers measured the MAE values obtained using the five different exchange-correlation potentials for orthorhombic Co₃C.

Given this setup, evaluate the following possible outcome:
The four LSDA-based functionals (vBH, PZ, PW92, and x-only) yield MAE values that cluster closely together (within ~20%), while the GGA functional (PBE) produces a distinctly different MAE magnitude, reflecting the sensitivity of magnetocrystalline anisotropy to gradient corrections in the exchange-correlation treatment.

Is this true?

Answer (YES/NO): NO